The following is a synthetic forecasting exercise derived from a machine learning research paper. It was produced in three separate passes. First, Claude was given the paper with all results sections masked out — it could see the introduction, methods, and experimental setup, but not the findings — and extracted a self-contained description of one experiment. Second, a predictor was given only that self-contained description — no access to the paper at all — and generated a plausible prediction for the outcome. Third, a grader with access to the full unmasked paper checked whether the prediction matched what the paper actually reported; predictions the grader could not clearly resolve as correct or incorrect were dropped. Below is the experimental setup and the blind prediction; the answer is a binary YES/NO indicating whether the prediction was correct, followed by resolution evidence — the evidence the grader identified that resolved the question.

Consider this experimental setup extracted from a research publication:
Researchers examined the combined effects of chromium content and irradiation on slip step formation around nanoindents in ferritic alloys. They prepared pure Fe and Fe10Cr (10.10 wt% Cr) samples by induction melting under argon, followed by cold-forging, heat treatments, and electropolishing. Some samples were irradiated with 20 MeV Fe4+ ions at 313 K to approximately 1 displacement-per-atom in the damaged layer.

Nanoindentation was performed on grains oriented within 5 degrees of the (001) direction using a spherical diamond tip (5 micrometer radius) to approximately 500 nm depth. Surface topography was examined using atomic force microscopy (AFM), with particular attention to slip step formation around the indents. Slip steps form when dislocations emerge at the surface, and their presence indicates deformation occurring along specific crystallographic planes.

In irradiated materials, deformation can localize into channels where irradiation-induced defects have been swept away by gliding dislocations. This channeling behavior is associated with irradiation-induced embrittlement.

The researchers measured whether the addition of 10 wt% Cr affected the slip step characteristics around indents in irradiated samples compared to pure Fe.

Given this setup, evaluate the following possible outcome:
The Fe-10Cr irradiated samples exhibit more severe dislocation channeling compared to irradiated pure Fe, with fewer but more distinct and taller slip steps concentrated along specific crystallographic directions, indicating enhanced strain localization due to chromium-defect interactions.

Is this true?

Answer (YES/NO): NO